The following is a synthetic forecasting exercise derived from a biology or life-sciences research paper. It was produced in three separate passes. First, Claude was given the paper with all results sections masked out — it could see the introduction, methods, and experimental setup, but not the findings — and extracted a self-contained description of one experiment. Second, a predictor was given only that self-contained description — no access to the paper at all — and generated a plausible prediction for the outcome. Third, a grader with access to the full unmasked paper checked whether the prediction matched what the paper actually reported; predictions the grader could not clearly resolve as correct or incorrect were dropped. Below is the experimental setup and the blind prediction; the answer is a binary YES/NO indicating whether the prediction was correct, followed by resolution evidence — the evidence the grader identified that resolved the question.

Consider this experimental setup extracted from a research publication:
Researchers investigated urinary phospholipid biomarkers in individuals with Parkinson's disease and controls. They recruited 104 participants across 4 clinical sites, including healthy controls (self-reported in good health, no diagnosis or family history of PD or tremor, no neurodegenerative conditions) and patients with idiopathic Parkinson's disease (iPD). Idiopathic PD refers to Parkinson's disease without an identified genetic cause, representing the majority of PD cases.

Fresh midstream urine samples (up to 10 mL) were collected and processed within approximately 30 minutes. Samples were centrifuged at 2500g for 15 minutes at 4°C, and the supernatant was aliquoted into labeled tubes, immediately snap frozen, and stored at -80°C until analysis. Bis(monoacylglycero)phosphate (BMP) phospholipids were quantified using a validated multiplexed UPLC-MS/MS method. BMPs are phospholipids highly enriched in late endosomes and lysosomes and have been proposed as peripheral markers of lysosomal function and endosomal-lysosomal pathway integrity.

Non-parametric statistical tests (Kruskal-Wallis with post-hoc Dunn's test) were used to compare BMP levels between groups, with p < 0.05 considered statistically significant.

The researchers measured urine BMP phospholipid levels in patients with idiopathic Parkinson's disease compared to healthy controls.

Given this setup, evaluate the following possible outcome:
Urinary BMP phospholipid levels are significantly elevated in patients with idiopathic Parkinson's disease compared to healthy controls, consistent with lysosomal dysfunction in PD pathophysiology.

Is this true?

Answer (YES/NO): NO